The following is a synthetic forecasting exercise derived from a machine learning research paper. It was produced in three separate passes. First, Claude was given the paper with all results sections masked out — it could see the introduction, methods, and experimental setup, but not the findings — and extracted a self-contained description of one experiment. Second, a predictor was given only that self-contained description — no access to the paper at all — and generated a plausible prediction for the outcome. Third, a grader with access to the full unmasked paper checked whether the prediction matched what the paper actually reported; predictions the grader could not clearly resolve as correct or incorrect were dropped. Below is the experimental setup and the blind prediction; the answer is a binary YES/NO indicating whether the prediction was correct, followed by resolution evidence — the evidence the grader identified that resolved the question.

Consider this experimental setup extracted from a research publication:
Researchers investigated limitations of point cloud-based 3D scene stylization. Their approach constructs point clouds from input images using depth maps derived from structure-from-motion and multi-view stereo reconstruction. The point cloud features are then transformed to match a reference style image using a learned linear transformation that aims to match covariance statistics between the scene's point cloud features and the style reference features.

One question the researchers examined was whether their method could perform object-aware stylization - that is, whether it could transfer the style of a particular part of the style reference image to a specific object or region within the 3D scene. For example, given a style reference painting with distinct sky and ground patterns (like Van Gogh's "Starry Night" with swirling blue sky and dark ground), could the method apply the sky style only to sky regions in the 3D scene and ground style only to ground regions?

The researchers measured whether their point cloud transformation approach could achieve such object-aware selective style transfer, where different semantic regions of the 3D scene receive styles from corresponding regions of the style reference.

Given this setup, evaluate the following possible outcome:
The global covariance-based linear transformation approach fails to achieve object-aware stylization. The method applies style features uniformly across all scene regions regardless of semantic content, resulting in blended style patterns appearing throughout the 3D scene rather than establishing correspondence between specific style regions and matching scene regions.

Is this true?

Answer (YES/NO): YES